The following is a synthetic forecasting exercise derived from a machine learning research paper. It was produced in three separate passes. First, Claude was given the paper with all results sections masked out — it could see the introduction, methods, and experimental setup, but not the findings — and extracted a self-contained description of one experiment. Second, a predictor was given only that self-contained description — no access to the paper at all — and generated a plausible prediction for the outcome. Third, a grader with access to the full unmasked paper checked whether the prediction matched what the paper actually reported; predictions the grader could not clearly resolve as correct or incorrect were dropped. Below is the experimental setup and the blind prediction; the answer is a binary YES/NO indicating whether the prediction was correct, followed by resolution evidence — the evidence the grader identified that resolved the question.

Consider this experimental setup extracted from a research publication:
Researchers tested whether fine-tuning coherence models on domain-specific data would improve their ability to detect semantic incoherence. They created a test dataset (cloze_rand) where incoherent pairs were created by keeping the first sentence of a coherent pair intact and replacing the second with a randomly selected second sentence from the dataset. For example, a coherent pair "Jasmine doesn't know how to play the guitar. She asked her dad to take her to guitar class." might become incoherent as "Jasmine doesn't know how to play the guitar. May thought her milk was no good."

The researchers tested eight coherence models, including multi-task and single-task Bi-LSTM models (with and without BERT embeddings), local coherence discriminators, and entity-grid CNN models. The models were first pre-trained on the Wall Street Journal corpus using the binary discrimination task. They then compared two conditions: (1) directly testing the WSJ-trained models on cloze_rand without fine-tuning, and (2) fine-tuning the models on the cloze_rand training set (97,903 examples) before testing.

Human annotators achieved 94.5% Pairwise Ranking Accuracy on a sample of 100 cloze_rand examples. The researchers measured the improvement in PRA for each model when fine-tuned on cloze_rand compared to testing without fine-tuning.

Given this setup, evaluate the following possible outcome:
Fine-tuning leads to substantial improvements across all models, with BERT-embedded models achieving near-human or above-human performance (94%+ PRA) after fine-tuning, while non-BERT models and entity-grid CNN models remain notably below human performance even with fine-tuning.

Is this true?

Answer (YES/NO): NO